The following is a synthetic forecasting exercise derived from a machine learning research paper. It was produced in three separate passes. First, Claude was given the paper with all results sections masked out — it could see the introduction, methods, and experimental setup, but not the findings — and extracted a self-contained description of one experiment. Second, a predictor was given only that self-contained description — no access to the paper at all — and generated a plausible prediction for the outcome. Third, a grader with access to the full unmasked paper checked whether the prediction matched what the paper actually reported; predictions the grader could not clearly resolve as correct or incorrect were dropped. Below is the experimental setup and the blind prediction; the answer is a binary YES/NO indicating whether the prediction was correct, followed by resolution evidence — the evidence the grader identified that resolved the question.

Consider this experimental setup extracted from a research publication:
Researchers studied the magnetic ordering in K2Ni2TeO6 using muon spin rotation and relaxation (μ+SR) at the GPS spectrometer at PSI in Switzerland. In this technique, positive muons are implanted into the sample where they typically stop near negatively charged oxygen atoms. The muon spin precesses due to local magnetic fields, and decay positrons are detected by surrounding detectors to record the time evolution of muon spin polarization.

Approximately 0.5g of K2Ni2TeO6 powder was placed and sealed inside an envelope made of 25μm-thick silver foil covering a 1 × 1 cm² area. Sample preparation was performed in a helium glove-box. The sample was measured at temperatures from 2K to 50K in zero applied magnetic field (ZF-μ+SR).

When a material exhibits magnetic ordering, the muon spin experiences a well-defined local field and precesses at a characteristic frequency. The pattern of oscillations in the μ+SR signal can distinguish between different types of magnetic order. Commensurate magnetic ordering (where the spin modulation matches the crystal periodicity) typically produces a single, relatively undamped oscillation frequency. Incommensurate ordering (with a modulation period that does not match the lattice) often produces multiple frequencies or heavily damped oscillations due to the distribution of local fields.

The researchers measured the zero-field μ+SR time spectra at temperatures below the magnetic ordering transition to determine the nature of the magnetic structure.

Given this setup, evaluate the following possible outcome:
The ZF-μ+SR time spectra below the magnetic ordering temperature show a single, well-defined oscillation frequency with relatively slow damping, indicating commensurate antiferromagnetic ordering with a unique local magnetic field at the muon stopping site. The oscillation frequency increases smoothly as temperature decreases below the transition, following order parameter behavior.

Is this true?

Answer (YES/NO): NO